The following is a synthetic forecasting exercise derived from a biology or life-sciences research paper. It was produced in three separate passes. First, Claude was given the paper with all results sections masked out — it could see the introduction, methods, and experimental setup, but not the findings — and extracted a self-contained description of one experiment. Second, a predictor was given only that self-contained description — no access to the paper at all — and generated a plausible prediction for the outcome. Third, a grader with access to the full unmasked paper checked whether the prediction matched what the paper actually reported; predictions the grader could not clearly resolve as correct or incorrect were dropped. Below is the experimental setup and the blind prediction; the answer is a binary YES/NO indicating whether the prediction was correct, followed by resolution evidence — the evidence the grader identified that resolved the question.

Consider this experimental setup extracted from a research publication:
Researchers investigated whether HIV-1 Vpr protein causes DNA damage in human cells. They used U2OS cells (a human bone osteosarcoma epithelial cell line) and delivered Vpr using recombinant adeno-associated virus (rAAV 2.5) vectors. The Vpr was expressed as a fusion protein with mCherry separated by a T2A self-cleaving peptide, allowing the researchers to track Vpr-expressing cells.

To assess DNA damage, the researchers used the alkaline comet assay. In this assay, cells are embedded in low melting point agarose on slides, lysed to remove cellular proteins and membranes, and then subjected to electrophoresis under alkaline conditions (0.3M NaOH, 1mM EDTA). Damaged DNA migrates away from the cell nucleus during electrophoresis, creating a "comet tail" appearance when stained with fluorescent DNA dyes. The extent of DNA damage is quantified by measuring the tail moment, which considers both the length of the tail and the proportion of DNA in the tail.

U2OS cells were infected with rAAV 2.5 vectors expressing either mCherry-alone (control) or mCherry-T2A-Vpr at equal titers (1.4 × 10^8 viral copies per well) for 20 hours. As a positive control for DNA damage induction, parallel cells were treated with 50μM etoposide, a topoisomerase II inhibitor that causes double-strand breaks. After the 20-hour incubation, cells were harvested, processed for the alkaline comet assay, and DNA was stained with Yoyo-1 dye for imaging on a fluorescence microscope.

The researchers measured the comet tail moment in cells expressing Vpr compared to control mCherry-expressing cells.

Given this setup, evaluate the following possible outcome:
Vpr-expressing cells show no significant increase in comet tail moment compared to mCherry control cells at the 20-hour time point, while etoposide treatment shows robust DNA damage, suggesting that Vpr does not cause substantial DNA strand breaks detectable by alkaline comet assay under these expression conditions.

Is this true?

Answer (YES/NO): NO